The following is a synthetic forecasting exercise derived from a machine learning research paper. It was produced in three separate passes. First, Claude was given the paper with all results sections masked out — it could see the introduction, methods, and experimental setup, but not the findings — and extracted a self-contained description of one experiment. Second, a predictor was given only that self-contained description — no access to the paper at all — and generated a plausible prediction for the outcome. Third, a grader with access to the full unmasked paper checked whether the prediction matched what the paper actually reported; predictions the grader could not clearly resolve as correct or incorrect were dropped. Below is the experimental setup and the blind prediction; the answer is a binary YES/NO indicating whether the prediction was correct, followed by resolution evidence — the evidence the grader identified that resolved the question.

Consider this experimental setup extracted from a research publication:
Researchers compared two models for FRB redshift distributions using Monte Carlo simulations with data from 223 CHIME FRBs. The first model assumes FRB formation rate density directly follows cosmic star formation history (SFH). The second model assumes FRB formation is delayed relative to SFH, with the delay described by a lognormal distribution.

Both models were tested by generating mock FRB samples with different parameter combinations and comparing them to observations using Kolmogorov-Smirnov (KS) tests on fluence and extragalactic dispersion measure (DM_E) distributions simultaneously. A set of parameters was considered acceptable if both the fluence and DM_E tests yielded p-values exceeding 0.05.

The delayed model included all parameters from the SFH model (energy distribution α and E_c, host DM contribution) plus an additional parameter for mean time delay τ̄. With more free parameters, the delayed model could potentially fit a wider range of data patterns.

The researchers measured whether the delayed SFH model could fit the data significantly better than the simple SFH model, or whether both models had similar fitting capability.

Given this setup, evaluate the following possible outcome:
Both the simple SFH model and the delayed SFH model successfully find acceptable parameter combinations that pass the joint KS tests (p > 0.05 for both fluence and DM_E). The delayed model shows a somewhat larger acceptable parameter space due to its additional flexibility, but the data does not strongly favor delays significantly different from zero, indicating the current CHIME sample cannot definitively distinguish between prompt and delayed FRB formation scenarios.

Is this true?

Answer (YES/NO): NO